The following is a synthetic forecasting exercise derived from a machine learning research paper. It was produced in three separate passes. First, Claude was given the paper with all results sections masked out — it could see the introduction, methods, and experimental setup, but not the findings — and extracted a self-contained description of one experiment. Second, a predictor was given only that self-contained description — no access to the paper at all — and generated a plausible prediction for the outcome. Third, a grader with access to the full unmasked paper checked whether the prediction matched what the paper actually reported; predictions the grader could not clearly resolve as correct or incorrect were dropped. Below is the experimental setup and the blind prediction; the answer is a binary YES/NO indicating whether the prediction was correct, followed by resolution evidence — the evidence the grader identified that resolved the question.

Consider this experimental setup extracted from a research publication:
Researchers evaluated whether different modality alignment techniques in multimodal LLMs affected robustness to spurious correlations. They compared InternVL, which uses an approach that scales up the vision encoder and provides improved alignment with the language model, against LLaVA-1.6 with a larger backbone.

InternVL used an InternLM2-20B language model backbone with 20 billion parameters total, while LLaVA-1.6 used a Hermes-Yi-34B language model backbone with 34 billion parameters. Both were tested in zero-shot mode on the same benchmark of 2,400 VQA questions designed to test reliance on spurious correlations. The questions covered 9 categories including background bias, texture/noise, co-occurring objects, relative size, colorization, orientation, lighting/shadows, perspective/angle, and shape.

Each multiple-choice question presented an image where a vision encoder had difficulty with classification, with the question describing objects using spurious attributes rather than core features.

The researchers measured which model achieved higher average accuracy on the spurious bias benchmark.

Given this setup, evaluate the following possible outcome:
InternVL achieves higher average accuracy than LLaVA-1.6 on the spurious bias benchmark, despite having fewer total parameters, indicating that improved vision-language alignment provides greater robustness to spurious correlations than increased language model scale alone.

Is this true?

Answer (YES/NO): YES